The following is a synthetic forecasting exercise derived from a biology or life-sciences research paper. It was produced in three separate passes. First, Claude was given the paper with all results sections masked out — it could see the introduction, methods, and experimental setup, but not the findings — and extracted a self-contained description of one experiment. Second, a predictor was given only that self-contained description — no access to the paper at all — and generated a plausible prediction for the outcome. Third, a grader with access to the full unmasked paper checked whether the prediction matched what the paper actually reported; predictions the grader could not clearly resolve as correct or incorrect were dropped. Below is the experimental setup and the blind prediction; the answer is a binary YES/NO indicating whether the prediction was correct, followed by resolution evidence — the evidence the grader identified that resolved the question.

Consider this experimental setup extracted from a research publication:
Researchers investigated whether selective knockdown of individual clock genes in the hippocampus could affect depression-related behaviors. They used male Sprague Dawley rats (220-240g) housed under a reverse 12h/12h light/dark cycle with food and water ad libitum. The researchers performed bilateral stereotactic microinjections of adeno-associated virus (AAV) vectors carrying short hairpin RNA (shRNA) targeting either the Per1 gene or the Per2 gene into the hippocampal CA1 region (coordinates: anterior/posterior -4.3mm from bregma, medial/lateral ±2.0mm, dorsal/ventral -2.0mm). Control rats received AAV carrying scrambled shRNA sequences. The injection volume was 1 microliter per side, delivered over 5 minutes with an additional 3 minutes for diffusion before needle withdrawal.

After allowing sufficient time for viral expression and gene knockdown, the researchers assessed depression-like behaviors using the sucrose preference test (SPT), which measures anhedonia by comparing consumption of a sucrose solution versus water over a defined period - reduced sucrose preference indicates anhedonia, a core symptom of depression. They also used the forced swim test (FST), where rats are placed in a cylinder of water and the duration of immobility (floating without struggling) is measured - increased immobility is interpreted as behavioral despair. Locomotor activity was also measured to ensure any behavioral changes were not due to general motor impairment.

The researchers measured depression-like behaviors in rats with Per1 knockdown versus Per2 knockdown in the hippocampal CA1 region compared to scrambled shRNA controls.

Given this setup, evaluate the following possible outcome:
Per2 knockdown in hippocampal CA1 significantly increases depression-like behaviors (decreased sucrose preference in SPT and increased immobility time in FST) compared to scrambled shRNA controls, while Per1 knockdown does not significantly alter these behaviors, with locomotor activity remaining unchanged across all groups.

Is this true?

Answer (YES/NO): NO